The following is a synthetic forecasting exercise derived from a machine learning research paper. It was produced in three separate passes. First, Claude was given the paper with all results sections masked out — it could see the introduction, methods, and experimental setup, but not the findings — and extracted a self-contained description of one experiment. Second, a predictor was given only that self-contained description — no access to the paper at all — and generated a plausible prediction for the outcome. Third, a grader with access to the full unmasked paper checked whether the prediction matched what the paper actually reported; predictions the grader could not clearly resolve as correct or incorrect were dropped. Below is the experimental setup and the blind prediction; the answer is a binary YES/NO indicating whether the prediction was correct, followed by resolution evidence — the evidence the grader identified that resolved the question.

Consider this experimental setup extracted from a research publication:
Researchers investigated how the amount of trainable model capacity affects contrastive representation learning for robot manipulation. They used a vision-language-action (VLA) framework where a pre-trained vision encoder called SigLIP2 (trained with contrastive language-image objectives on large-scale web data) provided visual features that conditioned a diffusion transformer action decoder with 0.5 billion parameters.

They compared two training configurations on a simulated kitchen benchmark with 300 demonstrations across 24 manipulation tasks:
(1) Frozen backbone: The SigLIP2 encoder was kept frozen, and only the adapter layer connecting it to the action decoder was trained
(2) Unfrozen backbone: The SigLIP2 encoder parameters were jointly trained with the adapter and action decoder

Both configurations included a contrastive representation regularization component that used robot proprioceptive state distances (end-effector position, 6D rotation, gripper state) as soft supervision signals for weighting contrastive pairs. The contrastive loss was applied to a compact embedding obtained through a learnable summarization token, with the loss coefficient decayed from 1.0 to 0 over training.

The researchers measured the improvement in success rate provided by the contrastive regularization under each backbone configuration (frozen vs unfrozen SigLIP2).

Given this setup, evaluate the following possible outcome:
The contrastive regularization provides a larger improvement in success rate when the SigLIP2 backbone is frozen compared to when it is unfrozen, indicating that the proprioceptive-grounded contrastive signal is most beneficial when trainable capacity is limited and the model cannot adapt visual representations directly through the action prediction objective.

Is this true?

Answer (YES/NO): NO